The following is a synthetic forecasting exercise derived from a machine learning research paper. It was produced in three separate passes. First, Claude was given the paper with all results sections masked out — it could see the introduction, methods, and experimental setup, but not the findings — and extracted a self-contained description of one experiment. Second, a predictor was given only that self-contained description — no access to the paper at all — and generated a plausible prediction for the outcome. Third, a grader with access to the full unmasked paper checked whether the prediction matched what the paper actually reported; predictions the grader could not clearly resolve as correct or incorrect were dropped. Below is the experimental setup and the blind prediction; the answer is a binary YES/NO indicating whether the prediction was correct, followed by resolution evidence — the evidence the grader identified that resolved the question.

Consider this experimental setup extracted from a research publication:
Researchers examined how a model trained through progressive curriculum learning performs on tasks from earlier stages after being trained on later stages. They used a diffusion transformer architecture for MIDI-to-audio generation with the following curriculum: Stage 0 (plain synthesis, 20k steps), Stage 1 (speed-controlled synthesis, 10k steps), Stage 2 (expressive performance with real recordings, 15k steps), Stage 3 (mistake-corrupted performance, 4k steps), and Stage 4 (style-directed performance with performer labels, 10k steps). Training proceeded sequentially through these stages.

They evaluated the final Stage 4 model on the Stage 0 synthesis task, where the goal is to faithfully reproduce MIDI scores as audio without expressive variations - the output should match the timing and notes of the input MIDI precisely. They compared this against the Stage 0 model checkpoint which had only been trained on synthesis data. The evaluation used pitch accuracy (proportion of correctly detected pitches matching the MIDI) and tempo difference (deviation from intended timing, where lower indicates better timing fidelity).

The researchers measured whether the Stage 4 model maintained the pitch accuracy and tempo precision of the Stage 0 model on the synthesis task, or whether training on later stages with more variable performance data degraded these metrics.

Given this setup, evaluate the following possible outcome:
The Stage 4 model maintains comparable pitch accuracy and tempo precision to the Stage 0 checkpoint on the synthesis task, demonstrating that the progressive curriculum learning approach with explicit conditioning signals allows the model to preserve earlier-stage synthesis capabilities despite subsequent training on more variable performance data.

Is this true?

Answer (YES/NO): NO